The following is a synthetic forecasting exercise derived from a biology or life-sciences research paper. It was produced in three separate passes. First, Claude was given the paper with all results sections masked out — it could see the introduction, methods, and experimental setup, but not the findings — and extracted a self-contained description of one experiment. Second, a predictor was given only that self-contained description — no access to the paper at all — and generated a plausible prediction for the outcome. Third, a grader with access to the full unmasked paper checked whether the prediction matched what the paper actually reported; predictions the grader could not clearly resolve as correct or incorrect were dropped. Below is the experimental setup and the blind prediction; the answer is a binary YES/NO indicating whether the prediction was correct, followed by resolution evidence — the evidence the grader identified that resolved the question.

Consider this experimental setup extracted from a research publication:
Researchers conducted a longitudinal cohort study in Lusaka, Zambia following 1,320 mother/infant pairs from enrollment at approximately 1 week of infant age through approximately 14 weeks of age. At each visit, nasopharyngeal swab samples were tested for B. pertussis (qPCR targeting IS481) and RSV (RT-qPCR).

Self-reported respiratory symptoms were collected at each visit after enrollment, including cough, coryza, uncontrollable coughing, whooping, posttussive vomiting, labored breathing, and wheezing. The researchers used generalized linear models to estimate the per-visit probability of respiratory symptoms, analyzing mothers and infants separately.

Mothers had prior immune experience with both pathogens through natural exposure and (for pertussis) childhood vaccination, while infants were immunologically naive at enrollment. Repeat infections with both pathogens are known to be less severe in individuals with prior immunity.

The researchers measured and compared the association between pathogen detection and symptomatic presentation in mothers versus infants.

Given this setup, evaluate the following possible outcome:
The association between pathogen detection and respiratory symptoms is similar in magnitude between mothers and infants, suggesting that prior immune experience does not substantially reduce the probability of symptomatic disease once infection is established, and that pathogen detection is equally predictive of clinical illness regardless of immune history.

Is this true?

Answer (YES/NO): NO